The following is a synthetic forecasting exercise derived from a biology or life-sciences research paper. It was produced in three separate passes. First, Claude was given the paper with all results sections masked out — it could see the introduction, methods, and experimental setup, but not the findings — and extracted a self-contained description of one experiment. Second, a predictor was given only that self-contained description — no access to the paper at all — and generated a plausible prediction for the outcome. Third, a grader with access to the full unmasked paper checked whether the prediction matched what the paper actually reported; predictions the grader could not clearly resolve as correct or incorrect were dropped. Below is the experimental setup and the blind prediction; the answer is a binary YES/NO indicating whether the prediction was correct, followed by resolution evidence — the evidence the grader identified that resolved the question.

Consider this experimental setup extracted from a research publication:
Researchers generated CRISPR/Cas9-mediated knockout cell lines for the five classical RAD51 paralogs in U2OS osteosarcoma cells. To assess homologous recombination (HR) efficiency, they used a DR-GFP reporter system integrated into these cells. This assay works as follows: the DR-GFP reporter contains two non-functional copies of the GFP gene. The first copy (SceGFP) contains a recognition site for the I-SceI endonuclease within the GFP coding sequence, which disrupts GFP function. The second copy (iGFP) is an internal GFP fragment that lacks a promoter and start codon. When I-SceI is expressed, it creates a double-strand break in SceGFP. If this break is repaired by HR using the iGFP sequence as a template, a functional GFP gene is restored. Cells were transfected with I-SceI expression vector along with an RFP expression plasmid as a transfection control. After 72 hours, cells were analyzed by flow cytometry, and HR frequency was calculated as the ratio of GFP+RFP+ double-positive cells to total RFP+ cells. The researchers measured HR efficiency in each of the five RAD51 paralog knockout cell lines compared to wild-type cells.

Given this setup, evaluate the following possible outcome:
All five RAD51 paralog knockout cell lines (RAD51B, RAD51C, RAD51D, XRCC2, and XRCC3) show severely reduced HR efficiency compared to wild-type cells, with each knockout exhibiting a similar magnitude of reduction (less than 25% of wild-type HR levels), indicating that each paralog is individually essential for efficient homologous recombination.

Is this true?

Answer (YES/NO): NO